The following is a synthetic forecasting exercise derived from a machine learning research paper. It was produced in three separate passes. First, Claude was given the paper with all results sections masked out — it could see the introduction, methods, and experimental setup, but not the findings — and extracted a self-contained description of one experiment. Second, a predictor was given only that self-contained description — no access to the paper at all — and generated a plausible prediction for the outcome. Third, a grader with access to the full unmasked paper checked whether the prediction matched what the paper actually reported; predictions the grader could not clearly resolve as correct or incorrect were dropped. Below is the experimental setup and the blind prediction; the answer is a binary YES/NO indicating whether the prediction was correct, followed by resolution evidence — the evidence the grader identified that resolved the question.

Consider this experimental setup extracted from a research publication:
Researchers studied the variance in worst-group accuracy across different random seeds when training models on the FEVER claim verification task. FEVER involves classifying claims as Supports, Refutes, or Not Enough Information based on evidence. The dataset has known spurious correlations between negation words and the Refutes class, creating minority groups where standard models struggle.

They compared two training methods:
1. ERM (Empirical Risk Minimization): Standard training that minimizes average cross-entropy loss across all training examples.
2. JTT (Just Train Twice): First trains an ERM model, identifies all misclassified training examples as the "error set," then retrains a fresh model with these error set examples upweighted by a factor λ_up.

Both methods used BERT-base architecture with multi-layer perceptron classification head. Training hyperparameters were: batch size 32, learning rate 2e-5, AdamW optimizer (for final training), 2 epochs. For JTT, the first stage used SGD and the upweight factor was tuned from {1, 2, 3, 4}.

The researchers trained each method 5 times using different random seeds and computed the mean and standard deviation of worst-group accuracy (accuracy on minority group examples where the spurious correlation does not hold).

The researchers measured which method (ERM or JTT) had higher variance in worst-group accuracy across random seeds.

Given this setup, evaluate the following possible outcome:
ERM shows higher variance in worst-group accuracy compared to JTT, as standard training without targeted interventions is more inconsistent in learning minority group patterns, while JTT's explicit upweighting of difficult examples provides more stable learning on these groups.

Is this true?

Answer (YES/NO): NO